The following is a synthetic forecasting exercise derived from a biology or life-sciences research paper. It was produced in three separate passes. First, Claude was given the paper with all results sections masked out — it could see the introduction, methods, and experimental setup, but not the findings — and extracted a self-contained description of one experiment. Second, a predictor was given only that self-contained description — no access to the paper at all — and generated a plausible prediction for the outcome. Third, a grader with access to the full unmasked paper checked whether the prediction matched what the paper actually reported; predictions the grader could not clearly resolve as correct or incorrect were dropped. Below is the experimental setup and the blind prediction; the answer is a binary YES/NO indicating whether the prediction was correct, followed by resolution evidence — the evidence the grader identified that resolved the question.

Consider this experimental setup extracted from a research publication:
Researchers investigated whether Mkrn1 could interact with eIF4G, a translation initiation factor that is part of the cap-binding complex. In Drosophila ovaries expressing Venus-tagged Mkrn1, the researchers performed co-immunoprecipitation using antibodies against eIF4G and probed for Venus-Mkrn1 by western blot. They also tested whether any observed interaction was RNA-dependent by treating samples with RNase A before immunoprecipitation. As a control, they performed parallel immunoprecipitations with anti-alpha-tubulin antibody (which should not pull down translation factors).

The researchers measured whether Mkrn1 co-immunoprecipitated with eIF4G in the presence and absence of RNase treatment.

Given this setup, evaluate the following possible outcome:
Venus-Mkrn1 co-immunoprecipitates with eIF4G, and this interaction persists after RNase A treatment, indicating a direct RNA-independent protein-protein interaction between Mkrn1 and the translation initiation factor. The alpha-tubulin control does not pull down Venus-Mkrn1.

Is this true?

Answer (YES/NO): YES